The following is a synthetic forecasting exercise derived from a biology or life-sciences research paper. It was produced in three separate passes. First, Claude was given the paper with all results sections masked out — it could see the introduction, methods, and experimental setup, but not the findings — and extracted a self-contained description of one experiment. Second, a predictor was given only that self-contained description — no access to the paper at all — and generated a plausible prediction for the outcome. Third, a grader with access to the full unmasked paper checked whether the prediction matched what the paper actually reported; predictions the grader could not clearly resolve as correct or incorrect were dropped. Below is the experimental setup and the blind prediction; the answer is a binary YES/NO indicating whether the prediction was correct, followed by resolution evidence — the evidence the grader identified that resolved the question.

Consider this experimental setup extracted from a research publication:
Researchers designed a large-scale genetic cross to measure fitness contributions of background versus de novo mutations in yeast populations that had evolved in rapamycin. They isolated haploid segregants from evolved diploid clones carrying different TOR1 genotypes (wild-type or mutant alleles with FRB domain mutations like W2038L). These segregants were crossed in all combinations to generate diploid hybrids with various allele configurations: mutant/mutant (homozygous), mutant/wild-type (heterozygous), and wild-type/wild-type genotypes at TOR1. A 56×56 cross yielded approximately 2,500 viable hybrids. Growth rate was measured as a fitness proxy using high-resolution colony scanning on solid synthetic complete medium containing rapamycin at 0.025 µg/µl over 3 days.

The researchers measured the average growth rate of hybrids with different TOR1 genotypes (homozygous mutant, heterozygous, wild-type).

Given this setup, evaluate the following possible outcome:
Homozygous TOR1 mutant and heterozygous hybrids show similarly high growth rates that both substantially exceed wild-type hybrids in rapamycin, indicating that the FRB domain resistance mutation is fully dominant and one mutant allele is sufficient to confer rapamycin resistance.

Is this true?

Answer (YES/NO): YES